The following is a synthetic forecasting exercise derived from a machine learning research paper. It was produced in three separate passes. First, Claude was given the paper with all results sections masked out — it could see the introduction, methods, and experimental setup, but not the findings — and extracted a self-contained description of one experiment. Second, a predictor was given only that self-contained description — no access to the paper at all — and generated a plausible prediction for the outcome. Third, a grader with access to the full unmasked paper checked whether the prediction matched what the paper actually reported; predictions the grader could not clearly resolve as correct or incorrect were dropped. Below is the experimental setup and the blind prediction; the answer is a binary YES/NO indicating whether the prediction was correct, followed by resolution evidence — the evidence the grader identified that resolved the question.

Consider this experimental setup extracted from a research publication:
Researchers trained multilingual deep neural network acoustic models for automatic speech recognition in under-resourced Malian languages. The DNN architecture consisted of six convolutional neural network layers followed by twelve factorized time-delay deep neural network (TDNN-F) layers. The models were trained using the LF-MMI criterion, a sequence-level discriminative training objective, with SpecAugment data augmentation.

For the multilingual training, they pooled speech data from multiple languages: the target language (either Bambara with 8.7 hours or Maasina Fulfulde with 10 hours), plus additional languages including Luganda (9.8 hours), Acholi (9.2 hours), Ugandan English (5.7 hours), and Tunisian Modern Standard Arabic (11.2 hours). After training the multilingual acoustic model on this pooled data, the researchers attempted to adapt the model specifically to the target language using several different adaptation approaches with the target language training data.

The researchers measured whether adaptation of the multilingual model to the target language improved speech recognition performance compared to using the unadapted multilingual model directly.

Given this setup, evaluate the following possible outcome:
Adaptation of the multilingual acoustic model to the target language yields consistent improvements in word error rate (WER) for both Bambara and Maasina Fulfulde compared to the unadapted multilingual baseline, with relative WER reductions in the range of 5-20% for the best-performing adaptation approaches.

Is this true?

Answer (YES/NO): NO